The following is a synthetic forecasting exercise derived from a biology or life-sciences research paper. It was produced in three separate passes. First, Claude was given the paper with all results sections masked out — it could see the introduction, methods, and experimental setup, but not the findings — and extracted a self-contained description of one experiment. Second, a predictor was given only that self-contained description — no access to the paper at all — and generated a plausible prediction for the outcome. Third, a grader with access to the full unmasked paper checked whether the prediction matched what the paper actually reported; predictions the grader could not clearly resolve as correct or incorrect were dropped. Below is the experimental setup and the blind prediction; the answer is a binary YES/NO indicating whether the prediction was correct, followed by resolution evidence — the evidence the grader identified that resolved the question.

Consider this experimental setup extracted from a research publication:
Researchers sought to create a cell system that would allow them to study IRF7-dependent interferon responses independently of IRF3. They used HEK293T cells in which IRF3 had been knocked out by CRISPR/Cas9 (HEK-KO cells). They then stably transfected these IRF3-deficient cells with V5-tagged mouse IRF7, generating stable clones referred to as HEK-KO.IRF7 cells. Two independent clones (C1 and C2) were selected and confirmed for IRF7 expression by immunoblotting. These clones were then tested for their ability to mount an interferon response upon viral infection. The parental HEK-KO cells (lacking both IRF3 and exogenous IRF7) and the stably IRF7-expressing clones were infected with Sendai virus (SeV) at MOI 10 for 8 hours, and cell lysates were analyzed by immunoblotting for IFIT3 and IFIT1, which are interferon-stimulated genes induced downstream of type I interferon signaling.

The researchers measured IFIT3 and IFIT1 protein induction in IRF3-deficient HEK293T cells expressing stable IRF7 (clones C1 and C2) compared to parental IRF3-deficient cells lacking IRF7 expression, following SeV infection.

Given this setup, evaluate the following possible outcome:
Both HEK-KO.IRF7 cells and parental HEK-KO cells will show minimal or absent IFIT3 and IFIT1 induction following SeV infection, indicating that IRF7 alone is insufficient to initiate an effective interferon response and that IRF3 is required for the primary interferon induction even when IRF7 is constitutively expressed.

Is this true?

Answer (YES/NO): NO